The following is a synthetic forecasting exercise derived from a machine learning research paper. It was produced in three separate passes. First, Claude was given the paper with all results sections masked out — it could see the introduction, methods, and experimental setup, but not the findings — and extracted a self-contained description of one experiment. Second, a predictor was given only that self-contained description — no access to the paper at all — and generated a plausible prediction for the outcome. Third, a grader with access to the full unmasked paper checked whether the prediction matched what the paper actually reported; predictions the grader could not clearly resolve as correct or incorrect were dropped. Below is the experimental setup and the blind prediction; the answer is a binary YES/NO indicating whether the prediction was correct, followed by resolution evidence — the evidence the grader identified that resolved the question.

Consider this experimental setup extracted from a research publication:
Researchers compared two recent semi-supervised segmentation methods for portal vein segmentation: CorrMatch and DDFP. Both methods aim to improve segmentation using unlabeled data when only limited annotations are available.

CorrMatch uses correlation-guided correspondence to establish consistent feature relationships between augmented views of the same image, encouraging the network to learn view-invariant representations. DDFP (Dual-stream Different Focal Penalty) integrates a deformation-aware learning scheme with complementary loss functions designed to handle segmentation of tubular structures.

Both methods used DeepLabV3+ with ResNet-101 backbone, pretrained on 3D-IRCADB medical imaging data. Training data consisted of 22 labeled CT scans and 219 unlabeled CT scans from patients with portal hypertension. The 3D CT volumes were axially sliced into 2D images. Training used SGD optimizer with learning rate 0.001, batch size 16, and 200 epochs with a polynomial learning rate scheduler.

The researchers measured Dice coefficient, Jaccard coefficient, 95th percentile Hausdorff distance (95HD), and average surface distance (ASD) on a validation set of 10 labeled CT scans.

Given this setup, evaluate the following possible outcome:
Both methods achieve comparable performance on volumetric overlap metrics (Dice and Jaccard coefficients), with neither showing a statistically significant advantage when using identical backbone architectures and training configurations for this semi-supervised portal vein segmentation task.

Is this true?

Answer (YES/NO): NO